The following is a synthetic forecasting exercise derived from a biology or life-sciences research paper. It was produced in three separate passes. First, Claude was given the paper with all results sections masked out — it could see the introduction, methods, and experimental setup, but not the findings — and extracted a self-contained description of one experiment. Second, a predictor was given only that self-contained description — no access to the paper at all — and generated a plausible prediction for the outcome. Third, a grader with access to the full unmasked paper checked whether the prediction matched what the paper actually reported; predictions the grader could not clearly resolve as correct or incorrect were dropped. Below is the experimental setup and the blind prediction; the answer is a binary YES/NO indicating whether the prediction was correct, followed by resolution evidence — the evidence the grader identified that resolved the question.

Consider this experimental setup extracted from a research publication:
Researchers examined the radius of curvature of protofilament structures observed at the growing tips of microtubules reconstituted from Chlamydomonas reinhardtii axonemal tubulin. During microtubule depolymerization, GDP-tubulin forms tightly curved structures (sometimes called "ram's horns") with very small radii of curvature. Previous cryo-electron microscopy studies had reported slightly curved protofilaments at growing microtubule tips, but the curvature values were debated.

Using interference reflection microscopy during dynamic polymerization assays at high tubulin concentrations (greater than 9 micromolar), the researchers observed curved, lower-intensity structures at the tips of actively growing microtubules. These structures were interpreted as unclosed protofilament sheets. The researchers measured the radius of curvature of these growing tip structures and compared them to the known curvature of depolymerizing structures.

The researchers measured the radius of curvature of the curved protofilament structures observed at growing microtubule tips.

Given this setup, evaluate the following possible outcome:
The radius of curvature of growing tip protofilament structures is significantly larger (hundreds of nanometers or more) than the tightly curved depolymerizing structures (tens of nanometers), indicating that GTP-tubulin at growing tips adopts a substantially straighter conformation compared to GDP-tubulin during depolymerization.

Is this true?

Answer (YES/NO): YES